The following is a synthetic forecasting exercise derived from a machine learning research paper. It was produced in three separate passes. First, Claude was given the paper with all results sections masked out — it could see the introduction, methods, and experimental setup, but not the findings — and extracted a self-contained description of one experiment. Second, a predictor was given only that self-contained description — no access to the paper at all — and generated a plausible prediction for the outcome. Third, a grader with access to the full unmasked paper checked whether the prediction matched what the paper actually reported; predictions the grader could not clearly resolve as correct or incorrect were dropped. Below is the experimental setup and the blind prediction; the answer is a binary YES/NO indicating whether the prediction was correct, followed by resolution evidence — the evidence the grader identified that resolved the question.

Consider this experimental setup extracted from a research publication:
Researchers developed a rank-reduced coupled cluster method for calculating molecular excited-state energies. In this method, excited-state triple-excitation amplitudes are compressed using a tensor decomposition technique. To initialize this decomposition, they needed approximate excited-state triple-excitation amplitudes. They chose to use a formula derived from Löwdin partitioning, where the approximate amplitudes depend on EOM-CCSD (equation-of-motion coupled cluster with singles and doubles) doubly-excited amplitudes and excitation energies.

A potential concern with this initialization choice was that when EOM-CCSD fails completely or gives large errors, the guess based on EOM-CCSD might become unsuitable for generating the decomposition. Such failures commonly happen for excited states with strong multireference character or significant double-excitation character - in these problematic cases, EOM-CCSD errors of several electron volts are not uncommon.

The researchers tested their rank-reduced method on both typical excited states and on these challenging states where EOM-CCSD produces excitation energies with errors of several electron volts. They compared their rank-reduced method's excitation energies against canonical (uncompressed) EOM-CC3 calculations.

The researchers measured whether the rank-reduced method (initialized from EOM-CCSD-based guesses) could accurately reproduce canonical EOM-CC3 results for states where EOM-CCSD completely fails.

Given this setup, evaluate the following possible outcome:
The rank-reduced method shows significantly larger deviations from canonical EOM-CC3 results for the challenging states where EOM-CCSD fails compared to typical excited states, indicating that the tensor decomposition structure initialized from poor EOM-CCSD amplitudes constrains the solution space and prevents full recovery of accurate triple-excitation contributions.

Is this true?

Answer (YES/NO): NO